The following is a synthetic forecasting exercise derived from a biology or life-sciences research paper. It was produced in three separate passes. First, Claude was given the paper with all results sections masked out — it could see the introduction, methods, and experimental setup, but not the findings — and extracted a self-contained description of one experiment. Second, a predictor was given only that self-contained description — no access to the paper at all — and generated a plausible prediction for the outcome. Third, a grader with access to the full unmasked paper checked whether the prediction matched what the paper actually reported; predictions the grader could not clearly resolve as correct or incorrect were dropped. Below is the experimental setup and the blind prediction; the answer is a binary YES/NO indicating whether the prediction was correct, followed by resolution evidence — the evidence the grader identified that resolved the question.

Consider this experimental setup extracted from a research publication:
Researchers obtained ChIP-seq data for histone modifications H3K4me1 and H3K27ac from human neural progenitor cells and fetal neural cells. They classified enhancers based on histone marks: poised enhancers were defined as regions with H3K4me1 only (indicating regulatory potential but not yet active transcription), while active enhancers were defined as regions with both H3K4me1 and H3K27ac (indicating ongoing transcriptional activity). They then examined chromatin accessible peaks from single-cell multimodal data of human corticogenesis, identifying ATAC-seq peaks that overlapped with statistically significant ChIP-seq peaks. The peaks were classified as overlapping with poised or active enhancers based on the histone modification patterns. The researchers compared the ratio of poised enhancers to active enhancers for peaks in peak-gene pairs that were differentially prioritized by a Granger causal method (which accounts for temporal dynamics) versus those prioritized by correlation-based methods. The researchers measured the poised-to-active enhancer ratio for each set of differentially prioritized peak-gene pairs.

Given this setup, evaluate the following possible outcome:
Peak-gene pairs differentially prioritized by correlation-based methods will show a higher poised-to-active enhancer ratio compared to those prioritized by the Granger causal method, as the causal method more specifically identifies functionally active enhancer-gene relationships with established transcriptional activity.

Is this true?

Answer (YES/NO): NO